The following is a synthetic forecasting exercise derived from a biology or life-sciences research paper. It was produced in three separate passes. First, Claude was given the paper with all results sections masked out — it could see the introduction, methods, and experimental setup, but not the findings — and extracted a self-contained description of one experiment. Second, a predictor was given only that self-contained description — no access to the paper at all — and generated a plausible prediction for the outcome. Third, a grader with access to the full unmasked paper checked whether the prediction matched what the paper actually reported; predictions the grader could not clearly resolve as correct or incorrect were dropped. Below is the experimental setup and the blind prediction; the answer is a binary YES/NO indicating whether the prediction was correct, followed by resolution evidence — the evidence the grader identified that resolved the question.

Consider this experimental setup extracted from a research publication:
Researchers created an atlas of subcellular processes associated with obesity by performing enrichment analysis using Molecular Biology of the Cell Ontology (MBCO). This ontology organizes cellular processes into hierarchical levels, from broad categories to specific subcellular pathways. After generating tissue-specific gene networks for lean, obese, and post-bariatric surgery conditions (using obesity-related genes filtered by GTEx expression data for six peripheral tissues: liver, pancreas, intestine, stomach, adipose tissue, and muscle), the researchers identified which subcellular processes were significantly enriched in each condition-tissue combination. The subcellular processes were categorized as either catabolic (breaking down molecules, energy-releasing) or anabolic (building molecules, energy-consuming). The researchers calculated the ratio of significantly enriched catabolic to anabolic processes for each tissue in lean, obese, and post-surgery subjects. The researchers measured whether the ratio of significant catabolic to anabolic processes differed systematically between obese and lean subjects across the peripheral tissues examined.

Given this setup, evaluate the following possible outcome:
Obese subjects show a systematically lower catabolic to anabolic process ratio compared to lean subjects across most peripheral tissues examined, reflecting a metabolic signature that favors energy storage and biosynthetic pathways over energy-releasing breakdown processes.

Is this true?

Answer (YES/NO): YES